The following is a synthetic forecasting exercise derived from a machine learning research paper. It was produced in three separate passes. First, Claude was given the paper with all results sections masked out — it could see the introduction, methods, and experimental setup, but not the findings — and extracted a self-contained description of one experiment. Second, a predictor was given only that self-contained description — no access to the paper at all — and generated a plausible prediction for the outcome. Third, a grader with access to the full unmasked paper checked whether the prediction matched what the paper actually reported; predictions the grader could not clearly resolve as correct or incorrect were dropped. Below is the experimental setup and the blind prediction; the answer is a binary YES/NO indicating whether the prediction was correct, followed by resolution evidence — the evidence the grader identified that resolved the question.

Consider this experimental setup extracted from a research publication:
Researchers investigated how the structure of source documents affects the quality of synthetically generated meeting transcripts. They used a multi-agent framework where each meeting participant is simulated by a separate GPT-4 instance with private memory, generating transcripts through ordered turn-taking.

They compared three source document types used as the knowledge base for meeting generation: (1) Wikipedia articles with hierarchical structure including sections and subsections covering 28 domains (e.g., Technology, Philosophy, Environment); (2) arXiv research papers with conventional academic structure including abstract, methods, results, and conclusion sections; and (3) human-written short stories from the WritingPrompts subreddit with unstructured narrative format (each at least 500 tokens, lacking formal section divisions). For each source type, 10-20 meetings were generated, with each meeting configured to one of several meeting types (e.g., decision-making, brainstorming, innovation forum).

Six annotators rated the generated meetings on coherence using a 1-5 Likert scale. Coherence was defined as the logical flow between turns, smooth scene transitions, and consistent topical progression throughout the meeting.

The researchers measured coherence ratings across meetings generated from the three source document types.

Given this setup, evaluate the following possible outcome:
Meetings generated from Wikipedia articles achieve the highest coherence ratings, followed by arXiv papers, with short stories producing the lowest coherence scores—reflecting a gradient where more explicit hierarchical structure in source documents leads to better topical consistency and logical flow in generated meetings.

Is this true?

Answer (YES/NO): NO